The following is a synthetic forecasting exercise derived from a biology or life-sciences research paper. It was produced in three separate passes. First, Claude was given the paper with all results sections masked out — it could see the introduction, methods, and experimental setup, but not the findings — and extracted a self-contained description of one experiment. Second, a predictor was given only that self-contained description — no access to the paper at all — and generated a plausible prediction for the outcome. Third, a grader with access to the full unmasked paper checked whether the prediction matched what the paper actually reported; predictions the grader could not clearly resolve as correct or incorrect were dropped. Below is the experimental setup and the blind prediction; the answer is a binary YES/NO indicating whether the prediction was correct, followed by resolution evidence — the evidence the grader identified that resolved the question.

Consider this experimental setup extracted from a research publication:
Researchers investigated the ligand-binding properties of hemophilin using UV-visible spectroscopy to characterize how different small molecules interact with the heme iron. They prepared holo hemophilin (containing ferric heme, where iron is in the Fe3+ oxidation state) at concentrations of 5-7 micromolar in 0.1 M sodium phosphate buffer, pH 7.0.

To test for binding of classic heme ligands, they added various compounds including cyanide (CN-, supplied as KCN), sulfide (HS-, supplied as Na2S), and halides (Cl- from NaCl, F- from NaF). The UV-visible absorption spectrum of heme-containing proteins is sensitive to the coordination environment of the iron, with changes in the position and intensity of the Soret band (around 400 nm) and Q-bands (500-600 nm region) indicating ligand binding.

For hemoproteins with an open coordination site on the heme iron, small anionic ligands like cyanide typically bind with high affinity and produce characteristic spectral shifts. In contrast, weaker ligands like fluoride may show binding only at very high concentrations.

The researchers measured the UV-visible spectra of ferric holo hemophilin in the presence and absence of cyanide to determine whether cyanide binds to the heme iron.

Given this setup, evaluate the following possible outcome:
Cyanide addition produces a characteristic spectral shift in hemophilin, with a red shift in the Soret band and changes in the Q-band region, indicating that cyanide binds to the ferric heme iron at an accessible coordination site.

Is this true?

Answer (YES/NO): YES